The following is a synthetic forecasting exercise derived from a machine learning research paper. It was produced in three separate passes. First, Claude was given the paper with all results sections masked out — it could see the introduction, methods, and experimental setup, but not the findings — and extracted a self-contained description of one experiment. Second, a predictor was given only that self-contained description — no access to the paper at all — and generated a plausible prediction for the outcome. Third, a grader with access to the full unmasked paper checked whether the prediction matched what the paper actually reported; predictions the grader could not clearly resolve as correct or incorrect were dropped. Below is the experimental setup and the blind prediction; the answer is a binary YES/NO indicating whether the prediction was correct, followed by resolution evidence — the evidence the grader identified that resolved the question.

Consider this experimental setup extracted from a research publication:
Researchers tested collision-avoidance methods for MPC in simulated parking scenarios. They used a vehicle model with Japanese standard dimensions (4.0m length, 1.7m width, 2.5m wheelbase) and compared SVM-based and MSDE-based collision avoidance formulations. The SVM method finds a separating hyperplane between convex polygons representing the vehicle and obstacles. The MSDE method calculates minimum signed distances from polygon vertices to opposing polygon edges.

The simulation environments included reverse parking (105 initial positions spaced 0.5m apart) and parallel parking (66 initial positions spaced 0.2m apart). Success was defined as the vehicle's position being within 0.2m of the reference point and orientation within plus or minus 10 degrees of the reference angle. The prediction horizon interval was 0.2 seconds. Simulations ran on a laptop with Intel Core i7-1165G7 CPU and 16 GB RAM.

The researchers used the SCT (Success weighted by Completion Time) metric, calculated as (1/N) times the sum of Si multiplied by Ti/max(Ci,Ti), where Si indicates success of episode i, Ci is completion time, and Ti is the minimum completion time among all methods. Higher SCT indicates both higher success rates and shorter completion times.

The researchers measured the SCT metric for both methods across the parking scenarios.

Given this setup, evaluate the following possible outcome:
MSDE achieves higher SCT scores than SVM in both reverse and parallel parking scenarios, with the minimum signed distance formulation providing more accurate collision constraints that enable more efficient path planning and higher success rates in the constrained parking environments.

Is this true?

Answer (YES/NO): NO